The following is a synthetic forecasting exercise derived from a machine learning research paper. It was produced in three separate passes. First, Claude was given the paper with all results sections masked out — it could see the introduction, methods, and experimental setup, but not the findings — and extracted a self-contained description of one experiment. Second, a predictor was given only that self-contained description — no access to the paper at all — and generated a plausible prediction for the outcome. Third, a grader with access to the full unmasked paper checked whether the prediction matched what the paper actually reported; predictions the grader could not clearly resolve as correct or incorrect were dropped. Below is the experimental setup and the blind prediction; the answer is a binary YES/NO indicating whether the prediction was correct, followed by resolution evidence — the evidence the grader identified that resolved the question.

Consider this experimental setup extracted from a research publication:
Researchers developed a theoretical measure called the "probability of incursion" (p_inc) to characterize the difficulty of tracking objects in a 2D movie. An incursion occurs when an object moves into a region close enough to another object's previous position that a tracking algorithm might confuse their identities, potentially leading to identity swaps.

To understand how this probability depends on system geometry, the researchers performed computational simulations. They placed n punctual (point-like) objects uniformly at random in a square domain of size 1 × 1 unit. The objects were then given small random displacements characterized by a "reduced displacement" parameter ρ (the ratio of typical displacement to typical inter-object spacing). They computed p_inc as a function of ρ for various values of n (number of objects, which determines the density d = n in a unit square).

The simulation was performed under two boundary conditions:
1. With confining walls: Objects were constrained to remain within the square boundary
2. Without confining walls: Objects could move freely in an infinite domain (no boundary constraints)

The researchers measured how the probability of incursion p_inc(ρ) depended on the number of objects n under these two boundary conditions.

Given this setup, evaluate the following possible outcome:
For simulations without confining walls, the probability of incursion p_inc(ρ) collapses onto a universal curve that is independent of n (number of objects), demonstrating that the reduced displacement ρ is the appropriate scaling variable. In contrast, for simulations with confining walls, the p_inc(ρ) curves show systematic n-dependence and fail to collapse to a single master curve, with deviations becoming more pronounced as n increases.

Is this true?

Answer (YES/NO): NO